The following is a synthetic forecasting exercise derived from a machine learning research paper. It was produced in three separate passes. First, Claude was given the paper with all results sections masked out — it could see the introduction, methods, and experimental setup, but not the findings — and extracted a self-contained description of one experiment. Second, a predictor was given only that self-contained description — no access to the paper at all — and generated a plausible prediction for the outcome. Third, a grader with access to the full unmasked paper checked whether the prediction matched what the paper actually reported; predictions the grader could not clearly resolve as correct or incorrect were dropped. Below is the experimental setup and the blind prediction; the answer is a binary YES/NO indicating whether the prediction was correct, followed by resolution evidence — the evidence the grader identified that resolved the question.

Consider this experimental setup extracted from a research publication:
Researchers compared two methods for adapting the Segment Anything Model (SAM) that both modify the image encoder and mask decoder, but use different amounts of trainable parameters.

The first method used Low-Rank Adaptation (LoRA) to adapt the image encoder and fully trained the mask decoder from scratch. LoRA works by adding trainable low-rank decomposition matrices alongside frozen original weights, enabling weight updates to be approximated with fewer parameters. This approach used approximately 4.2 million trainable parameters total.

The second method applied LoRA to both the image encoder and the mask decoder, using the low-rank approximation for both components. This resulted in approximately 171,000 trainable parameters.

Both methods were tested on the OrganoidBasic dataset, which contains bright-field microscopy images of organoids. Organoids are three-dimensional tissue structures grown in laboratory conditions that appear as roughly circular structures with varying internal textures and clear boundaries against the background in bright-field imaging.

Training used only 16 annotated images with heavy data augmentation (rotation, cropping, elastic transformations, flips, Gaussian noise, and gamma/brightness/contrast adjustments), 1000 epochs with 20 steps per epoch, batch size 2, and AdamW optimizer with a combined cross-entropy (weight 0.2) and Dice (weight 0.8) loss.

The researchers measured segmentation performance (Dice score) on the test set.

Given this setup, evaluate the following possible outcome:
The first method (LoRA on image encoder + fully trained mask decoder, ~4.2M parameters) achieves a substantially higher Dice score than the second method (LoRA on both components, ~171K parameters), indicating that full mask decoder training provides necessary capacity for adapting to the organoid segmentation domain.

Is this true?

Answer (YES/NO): NO